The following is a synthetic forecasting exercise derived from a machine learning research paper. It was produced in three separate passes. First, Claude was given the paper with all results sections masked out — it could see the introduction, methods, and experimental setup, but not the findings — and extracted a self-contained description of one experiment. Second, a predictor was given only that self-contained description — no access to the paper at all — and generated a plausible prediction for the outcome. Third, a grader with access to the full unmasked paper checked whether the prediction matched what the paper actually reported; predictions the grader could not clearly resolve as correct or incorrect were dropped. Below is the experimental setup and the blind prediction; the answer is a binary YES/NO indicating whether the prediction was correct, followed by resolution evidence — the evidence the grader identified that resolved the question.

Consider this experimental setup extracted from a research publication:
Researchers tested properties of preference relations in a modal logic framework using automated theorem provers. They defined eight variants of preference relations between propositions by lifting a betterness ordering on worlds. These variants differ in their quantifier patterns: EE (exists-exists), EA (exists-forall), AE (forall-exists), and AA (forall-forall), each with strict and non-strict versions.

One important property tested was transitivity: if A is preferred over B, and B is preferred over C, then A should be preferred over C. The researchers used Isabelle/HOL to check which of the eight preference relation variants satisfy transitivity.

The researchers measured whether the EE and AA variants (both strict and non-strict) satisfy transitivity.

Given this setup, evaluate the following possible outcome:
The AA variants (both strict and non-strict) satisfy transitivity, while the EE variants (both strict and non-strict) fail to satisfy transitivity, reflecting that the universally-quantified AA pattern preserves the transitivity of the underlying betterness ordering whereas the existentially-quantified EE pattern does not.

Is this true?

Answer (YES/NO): NO